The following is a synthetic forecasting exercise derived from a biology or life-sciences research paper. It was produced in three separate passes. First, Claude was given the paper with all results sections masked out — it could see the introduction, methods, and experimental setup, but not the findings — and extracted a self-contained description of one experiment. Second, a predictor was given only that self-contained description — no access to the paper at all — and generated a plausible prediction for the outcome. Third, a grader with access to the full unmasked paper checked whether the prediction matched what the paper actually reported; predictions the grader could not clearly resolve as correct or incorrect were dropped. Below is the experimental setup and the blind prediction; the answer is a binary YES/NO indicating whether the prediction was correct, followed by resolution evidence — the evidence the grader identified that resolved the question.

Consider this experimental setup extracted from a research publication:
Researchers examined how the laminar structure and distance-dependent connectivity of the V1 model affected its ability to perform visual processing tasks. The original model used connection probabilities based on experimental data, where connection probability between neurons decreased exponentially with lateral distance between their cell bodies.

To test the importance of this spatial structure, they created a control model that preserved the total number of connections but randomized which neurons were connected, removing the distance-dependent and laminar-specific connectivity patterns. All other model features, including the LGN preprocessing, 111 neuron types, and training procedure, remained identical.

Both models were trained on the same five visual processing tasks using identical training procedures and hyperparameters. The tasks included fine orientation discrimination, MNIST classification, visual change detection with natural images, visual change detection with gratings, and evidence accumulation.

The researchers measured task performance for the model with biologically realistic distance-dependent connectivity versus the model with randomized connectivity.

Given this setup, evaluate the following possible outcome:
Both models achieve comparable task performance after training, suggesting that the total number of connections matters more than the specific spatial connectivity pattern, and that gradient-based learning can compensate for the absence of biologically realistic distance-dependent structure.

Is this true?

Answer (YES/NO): NO